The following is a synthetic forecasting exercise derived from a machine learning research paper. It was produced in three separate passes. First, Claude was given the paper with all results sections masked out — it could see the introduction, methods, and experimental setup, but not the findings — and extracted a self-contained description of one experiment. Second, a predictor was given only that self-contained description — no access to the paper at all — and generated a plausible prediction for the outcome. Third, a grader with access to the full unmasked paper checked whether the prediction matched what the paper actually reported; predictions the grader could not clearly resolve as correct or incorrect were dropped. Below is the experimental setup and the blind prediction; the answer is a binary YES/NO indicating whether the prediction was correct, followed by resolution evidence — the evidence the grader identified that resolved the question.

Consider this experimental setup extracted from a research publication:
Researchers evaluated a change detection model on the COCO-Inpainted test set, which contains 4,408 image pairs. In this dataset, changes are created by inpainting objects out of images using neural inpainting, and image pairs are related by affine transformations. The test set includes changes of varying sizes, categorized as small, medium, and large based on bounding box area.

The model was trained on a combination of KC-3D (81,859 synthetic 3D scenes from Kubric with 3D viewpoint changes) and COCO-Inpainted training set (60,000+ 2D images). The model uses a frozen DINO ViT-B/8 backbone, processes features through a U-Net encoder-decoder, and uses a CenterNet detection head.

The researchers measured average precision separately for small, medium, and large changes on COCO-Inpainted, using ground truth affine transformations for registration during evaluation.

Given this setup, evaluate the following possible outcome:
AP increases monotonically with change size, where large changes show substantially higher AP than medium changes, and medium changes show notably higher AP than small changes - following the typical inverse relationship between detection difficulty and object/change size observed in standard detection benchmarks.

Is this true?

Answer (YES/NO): NO